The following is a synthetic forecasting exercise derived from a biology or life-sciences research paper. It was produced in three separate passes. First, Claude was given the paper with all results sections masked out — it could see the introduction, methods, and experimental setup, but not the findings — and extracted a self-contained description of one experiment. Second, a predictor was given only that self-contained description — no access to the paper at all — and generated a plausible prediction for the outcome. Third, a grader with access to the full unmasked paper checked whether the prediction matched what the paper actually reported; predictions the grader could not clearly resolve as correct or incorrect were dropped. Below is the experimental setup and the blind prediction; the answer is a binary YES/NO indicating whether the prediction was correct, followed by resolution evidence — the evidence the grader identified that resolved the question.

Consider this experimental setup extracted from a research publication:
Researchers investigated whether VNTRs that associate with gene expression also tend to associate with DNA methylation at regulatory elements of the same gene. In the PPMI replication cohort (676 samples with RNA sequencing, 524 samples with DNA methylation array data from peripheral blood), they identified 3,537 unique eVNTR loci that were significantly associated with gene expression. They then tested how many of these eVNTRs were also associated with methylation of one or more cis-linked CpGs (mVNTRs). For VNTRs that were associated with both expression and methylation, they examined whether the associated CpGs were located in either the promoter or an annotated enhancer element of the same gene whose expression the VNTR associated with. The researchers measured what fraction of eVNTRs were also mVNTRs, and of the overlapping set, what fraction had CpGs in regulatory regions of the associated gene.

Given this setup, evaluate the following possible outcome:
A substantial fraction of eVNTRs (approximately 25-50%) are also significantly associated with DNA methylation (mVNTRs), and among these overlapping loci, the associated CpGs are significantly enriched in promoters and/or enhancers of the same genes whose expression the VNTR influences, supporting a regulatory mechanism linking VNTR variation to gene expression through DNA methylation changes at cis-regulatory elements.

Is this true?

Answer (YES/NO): YES